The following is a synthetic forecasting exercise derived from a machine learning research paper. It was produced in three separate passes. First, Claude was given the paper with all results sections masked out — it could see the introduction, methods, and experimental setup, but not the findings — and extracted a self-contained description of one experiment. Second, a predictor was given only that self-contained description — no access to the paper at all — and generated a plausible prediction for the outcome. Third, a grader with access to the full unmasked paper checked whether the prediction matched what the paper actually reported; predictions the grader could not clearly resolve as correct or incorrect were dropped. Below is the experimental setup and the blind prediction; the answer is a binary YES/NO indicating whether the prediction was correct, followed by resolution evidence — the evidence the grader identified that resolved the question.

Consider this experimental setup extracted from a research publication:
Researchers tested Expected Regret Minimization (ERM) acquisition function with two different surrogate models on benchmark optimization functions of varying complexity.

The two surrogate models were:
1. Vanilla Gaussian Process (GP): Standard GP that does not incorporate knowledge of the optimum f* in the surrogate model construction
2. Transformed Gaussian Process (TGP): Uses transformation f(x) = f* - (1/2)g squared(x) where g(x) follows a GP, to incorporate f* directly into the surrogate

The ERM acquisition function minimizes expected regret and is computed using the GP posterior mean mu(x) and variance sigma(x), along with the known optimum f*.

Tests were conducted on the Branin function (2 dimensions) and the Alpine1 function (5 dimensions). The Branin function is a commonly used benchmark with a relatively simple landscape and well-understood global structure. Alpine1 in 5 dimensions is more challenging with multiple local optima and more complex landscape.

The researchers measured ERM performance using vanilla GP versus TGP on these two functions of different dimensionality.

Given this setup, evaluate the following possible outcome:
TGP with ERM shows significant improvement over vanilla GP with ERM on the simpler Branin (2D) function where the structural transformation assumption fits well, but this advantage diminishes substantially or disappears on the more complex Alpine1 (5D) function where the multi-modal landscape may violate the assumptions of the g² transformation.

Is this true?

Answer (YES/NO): NO